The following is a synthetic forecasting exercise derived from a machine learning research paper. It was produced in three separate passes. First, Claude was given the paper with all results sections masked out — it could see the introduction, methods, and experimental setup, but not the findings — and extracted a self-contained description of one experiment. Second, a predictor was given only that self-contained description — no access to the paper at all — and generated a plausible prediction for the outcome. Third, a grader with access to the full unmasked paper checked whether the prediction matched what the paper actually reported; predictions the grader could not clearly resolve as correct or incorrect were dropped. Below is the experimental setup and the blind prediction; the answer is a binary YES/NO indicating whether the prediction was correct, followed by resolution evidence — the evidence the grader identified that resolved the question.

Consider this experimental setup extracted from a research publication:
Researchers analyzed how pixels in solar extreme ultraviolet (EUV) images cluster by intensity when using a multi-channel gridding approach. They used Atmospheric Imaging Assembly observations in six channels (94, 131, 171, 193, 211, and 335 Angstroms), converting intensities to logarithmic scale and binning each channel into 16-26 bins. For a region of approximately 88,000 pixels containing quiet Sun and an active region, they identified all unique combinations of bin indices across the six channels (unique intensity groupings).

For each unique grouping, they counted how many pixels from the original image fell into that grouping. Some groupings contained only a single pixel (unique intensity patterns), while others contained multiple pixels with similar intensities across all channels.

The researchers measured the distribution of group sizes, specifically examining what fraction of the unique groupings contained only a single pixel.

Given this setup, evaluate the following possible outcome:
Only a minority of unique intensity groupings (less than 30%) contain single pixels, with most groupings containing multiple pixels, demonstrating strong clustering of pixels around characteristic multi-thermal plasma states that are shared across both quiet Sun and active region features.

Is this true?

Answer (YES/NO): NO